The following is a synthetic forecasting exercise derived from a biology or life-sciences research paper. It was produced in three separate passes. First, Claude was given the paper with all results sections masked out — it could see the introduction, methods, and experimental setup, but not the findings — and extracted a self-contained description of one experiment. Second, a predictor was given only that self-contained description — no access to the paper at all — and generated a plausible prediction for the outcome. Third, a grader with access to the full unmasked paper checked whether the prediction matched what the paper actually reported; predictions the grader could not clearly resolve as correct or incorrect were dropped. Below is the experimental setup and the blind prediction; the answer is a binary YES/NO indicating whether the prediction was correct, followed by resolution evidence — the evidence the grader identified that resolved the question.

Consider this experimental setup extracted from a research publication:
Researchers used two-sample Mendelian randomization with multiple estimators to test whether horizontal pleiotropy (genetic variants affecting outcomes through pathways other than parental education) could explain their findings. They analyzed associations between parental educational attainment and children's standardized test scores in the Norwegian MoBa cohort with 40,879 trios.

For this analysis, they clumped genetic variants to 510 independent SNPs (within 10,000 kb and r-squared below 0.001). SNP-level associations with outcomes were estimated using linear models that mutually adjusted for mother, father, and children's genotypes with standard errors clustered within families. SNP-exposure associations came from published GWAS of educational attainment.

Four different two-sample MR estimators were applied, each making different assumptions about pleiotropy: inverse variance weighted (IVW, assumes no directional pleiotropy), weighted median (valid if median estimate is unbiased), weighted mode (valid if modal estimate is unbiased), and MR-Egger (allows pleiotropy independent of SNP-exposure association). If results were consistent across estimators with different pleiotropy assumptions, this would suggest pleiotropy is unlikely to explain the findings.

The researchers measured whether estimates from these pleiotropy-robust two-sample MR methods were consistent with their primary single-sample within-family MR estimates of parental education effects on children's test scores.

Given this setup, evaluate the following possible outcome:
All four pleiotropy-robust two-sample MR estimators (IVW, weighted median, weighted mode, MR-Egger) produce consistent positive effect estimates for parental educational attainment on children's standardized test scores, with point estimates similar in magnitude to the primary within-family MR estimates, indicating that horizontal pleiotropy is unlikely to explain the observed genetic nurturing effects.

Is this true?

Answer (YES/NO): NO